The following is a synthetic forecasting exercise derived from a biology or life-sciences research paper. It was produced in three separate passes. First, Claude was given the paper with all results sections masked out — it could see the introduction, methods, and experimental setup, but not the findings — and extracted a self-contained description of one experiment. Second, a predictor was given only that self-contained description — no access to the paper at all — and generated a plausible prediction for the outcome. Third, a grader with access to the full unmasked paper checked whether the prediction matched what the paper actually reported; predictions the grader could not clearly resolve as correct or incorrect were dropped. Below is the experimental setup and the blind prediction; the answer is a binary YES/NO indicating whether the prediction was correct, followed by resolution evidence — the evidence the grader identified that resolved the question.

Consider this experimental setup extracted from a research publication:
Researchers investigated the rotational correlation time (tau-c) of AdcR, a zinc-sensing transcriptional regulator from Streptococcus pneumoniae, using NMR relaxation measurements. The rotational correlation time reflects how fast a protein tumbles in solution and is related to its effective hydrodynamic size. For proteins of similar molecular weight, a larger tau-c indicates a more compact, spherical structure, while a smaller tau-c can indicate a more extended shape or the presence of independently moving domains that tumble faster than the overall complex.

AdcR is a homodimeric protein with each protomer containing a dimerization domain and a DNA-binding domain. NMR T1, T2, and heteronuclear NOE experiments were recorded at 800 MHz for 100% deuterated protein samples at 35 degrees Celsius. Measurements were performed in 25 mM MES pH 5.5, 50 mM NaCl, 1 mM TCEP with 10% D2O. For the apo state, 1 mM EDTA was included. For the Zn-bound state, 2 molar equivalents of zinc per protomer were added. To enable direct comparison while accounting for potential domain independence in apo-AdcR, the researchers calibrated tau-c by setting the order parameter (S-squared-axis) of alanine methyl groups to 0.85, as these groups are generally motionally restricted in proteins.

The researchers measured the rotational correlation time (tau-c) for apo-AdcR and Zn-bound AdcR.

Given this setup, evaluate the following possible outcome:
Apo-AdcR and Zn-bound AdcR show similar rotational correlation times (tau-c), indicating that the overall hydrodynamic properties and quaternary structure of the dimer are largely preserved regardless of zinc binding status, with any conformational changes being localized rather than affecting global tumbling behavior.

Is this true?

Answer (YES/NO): NO